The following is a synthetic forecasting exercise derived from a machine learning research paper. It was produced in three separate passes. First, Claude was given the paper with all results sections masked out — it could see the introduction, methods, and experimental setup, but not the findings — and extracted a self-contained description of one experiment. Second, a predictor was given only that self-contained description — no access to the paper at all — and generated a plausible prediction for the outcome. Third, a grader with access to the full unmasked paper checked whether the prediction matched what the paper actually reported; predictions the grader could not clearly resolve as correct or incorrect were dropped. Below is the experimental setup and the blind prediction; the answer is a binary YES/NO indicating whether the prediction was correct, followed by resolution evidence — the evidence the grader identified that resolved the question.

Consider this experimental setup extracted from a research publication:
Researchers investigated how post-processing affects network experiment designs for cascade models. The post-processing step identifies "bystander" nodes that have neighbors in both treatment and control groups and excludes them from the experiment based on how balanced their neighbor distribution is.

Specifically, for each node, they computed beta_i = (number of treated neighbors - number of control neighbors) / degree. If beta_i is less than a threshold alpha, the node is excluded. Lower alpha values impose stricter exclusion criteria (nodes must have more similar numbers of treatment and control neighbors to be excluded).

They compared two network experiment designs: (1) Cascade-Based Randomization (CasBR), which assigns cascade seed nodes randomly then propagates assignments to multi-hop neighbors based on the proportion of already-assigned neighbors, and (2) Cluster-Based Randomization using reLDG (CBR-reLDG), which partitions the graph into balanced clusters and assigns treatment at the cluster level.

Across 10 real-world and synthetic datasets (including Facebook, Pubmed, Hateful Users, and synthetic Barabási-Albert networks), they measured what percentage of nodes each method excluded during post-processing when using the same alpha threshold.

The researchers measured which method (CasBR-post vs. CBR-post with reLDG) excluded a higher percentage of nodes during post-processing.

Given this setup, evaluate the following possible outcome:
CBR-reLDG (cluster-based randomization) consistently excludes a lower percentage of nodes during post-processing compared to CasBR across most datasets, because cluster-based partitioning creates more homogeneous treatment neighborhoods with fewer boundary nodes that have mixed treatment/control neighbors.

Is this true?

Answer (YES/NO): NO